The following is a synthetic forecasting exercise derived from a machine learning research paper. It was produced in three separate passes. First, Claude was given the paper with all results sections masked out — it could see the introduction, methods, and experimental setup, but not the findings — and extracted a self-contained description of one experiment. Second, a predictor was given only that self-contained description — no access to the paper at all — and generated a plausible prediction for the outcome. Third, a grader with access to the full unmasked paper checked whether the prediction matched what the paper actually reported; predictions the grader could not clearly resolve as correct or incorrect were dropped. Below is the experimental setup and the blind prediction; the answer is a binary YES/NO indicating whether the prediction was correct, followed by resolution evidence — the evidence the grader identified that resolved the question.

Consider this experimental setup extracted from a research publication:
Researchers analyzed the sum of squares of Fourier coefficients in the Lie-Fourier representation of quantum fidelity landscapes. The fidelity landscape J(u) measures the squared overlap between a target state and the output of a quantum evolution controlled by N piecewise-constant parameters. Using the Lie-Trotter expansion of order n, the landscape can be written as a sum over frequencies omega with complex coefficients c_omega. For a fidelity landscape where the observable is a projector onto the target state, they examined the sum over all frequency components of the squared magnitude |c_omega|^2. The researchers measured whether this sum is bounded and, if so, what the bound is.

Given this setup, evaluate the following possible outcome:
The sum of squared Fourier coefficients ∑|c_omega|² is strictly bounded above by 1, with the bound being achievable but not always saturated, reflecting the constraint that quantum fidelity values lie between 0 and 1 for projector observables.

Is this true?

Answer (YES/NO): YES